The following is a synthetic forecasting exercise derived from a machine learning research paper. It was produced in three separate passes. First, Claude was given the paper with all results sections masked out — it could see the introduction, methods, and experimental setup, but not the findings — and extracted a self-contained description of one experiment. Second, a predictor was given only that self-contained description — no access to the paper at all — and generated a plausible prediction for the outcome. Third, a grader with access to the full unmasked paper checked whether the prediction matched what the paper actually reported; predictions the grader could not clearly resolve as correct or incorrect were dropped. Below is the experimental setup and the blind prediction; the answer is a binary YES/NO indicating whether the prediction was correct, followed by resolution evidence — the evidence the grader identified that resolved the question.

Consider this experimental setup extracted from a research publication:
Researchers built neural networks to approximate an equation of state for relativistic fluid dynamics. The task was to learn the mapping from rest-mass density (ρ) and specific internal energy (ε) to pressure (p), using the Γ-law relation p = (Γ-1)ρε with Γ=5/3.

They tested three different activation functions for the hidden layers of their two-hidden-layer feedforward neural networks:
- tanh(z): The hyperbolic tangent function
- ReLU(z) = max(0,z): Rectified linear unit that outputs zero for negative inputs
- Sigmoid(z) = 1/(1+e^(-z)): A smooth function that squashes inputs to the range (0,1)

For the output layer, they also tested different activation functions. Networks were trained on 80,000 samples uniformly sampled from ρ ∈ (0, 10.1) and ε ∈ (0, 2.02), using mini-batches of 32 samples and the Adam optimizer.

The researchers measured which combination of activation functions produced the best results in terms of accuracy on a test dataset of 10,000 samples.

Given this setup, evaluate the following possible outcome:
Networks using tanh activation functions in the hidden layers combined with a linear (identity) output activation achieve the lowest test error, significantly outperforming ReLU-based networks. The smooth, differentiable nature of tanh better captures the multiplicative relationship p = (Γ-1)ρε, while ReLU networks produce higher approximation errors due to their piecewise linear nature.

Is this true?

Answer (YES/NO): NO